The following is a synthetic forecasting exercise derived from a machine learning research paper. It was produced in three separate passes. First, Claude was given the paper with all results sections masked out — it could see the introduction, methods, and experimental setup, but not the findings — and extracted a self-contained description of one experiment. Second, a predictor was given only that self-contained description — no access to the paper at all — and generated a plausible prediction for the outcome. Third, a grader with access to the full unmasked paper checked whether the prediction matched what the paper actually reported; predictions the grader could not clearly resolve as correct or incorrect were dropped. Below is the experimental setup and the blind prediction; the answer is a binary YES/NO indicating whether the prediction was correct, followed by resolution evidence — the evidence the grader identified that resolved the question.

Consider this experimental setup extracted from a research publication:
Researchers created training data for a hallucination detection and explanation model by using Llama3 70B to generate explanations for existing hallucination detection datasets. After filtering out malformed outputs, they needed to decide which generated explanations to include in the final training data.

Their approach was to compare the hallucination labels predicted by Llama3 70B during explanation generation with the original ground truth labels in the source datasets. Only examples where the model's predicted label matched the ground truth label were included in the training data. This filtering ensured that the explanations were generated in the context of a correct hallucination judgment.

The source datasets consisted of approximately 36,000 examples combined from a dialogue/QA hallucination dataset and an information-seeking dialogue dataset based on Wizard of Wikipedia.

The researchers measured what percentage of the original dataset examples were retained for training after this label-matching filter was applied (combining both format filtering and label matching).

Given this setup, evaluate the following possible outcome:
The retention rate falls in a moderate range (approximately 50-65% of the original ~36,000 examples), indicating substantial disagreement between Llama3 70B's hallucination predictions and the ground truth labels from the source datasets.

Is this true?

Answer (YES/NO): NO